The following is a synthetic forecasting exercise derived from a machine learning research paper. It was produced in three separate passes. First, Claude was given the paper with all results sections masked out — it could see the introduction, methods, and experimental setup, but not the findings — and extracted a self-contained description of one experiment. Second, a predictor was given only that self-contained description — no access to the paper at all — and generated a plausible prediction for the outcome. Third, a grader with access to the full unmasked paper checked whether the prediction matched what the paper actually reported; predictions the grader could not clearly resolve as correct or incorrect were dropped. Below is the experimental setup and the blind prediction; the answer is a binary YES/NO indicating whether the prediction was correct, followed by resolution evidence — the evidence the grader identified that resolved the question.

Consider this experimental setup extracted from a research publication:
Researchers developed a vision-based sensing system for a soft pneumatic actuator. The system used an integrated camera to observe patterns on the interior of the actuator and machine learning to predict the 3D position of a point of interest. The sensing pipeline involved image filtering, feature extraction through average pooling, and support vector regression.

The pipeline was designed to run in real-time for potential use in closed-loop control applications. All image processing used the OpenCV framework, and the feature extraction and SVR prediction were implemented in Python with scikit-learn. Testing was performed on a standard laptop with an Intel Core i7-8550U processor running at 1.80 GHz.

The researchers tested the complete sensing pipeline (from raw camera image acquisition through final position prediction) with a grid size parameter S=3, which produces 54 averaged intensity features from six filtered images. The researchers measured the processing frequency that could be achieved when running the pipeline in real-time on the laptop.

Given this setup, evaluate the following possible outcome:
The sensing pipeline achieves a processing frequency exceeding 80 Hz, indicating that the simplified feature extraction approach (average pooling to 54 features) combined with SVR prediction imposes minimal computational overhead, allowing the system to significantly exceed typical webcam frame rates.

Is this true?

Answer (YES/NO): NO